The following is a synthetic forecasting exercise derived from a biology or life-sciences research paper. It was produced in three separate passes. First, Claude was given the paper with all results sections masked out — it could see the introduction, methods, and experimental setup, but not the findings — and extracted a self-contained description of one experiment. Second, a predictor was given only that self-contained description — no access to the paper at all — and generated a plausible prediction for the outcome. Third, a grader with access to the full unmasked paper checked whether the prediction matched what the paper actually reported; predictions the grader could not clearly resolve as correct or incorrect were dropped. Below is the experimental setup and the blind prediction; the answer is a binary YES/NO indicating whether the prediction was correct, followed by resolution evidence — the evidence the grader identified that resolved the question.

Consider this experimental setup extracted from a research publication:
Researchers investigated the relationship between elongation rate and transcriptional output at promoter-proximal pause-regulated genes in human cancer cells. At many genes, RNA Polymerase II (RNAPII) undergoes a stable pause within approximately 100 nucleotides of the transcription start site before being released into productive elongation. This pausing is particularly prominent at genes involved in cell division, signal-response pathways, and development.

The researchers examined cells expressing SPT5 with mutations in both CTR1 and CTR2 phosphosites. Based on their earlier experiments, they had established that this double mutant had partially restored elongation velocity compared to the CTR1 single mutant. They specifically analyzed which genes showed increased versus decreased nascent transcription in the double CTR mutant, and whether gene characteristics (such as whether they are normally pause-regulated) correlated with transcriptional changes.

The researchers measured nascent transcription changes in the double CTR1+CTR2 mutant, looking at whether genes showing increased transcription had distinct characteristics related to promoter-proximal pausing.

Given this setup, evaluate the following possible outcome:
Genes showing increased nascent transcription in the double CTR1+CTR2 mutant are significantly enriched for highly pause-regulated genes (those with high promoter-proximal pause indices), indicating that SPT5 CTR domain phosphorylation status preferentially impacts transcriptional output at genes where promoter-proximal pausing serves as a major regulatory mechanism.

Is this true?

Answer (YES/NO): YES